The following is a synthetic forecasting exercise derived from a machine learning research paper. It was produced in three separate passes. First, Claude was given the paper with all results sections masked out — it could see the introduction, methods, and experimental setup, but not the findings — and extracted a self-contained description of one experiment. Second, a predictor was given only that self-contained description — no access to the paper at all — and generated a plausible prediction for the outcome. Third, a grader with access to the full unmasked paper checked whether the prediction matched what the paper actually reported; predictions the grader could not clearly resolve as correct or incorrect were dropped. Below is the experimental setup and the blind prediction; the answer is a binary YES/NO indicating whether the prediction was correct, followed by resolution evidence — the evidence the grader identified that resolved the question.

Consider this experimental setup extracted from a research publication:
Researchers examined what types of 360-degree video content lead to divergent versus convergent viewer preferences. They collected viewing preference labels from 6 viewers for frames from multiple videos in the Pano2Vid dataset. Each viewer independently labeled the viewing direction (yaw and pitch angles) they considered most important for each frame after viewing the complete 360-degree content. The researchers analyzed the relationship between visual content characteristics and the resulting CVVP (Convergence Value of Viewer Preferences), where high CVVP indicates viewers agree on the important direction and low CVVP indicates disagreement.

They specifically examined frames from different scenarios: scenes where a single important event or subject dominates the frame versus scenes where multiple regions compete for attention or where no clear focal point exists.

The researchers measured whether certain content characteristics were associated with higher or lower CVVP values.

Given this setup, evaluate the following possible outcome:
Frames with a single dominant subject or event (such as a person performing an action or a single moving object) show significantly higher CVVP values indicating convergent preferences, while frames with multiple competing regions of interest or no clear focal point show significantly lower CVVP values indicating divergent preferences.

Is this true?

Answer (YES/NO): YES